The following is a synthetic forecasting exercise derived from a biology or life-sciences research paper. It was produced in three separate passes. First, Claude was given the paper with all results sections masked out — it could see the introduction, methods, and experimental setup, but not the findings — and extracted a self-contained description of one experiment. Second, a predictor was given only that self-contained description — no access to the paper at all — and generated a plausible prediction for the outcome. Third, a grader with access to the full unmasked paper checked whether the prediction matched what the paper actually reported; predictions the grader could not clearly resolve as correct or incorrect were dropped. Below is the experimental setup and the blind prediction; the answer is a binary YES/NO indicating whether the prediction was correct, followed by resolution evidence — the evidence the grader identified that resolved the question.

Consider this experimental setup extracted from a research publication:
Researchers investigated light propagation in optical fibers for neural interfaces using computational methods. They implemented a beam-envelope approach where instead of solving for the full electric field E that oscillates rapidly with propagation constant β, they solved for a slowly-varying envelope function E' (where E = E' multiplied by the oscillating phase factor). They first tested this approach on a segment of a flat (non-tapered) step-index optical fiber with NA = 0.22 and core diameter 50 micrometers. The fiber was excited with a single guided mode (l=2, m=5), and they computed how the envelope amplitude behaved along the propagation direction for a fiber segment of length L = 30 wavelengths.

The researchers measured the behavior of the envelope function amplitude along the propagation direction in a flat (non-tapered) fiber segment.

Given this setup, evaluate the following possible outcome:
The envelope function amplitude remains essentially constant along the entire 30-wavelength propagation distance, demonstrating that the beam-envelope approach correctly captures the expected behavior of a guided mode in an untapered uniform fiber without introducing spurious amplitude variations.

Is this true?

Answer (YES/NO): YES